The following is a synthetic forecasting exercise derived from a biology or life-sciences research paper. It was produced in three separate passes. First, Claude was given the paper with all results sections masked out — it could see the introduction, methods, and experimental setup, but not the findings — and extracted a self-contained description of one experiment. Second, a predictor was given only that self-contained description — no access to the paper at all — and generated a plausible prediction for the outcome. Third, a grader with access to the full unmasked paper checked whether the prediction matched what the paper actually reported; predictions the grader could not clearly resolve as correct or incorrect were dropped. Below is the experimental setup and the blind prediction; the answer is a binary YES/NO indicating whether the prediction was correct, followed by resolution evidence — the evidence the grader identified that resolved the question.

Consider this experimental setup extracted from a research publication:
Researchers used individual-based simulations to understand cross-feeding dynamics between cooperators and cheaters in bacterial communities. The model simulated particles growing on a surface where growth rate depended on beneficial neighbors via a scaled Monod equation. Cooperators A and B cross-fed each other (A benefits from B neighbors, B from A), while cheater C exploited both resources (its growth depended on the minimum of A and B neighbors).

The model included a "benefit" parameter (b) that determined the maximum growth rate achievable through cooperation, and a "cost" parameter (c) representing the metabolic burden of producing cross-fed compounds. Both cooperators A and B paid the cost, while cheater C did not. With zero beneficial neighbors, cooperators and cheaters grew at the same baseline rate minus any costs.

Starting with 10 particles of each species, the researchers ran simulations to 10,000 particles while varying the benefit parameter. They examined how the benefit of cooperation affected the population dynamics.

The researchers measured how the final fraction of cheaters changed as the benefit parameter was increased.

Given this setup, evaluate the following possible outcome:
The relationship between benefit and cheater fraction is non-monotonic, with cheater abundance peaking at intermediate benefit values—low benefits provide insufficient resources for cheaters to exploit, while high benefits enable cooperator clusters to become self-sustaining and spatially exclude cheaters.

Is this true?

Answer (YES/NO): NO